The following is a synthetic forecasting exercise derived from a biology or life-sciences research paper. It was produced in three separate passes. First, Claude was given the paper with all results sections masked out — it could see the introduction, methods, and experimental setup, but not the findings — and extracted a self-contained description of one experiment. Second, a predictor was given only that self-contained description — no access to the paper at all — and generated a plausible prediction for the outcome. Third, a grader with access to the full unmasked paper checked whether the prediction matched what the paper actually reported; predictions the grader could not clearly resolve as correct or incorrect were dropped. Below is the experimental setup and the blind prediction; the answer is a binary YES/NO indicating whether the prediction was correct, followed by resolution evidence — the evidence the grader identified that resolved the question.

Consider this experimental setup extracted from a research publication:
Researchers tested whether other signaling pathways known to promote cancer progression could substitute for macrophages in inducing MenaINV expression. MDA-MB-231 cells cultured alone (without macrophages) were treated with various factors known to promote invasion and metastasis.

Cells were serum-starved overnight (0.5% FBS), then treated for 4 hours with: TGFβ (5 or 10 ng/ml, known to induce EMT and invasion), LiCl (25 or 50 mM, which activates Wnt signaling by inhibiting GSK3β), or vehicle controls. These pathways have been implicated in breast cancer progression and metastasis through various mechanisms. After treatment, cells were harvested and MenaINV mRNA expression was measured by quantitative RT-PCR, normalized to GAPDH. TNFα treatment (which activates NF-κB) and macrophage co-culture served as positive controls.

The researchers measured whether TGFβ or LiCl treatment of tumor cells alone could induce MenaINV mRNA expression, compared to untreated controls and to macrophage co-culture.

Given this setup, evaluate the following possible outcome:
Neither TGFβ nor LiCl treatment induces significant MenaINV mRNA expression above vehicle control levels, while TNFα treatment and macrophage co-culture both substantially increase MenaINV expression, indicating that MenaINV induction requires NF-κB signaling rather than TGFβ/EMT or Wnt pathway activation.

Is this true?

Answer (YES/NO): YES